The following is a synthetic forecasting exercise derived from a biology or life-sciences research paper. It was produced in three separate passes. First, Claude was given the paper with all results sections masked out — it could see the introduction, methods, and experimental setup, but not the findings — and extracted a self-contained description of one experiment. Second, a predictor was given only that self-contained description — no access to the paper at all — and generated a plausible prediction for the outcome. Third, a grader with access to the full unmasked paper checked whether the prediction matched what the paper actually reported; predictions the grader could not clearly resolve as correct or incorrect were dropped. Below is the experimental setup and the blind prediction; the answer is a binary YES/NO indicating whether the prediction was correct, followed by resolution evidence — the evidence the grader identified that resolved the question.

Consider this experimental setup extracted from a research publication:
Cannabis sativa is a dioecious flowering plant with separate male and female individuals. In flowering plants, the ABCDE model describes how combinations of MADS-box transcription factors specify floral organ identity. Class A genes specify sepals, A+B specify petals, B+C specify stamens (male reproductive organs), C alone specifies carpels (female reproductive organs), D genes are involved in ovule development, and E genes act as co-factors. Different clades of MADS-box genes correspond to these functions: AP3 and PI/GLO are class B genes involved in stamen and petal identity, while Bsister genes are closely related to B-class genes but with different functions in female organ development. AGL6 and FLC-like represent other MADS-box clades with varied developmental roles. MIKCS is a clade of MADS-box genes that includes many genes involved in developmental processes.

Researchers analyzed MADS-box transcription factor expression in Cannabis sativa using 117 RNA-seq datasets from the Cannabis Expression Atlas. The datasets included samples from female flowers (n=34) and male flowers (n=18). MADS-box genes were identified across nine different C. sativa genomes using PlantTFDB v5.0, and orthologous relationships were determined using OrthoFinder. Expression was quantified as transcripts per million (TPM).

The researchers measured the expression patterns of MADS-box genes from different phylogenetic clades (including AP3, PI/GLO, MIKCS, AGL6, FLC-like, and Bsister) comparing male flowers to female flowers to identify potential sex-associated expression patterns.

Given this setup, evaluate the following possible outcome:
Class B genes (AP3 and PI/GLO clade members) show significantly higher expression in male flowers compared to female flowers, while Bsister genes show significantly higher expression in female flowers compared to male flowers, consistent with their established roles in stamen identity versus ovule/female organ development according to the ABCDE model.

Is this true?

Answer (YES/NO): YES